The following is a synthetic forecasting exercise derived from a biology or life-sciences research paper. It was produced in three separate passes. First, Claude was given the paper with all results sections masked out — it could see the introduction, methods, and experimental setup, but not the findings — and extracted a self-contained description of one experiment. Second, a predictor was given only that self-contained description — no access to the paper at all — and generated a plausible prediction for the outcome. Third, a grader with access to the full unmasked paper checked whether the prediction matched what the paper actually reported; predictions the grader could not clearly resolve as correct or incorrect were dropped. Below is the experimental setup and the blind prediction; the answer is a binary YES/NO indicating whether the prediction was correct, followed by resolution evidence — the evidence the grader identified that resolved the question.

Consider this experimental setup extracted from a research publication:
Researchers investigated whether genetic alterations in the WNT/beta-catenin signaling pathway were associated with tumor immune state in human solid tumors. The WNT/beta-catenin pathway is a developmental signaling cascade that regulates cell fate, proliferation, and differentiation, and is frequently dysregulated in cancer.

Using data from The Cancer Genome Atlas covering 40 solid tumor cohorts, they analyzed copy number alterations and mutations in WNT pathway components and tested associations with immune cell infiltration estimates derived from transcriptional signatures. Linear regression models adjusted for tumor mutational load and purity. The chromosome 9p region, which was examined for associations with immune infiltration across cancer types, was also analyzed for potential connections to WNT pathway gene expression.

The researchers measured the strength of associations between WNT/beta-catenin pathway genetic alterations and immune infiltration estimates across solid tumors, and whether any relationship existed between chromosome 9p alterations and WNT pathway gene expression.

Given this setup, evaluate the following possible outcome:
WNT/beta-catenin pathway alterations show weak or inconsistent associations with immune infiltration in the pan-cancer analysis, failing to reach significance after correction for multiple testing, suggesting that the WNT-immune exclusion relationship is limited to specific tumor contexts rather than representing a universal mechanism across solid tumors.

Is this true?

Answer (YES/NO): YES